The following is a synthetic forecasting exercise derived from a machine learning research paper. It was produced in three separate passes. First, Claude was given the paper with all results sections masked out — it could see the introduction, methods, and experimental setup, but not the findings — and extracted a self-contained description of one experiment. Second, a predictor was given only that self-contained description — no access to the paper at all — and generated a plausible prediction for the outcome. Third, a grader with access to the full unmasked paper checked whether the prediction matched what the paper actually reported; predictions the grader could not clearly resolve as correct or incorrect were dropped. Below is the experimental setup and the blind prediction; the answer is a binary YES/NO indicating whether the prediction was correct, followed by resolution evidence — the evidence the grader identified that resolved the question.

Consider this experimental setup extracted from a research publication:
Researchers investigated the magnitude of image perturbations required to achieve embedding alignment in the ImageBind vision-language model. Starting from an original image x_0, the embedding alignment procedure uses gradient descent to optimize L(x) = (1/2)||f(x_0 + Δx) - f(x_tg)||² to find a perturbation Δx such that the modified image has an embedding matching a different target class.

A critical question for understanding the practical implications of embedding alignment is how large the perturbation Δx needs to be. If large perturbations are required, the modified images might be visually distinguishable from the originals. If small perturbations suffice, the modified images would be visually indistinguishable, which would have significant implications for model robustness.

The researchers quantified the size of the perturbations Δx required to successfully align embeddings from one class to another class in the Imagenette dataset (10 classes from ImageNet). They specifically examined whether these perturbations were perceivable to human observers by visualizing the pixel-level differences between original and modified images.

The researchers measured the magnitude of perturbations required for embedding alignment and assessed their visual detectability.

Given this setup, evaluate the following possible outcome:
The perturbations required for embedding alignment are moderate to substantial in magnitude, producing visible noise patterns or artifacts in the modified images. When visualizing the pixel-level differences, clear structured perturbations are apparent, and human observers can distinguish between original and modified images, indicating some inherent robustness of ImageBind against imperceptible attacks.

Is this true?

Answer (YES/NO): NO